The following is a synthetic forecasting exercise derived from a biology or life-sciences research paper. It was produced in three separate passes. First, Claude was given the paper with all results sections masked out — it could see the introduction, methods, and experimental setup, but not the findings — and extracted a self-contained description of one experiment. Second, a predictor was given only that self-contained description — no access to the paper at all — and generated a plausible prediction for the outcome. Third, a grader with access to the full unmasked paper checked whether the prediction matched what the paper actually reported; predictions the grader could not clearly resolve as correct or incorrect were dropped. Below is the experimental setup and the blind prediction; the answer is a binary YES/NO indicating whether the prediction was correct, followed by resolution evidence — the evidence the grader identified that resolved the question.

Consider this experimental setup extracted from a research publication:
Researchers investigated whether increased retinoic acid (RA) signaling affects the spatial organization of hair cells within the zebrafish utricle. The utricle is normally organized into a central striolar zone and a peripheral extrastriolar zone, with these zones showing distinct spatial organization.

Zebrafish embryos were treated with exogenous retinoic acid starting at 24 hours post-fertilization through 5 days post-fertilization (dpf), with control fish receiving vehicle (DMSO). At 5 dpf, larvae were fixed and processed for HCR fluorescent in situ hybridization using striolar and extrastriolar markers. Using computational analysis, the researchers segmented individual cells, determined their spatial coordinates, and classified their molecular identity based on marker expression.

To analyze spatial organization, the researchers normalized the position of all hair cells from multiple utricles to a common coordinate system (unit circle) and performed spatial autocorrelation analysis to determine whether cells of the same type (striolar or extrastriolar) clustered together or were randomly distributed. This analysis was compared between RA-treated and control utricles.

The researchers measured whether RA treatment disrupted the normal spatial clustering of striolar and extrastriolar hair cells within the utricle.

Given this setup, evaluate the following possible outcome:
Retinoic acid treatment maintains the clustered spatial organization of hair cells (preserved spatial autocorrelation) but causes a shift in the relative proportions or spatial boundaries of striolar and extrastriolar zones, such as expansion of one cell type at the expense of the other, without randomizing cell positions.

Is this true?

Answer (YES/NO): NO